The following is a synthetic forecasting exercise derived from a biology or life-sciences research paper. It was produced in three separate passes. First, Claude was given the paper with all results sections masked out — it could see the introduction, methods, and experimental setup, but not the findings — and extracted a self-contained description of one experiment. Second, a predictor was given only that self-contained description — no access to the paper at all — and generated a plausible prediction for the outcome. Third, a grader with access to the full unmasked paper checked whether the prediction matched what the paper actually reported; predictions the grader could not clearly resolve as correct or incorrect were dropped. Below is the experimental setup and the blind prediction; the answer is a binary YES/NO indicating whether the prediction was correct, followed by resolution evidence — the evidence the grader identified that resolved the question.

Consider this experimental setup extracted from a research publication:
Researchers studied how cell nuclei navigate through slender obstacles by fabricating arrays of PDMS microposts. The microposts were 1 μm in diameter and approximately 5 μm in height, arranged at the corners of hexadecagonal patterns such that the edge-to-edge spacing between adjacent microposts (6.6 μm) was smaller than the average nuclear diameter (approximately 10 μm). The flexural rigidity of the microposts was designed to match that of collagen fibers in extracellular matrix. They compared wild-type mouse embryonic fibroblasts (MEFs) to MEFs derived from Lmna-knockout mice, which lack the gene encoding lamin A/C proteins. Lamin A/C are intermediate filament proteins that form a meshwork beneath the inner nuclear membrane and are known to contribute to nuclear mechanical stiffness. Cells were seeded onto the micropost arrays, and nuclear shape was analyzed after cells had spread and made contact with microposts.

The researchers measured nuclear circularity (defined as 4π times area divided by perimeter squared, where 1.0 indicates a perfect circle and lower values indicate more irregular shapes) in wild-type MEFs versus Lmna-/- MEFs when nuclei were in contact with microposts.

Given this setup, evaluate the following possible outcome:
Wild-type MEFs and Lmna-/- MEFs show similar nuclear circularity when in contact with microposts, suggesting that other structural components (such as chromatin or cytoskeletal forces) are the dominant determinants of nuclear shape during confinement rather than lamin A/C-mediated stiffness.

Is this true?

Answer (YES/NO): NO